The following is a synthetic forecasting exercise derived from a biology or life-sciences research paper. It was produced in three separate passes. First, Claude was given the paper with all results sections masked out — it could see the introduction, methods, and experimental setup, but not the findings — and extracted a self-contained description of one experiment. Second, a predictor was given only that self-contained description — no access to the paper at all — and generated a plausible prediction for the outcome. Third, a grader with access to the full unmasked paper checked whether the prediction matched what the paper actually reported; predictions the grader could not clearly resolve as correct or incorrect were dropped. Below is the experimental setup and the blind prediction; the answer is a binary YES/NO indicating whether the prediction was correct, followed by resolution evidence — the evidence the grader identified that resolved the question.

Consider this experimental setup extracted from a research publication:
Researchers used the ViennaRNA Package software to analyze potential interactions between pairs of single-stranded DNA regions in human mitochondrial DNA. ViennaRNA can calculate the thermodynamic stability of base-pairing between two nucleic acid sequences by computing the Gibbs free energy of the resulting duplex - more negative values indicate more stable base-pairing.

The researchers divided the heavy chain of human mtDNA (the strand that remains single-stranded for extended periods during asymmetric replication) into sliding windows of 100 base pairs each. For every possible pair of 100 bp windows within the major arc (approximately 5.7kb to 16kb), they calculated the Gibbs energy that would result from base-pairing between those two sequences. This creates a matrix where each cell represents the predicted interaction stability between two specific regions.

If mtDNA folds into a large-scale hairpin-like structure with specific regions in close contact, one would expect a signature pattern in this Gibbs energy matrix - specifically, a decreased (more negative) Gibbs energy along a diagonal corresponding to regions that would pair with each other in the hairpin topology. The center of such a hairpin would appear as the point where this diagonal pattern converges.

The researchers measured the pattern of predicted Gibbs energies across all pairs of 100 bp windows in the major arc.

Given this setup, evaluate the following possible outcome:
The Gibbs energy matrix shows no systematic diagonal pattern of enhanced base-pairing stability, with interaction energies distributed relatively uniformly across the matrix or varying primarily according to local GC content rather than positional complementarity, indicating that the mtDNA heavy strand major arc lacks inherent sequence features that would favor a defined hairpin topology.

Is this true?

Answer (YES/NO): NO